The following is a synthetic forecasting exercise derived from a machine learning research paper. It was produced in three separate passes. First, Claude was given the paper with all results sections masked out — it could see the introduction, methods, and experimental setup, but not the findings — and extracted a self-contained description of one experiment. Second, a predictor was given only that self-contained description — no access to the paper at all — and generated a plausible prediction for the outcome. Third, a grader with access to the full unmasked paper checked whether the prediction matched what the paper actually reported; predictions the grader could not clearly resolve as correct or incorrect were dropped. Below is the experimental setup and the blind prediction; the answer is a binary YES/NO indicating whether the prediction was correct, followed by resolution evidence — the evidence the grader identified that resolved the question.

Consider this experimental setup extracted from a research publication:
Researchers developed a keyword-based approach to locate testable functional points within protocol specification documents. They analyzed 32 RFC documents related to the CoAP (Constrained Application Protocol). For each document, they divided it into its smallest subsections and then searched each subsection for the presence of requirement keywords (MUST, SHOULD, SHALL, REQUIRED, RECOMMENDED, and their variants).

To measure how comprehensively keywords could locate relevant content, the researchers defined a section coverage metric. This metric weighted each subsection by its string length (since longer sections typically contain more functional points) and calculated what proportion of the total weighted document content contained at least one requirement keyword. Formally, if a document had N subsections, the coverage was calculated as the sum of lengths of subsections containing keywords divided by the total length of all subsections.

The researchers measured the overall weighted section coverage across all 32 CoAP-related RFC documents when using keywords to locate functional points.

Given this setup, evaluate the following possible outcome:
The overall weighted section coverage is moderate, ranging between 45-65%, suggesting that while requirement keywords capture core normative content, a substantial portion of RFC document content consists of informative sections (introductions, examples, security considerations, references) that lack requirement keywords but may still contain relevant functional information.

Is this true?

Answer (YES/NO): NO